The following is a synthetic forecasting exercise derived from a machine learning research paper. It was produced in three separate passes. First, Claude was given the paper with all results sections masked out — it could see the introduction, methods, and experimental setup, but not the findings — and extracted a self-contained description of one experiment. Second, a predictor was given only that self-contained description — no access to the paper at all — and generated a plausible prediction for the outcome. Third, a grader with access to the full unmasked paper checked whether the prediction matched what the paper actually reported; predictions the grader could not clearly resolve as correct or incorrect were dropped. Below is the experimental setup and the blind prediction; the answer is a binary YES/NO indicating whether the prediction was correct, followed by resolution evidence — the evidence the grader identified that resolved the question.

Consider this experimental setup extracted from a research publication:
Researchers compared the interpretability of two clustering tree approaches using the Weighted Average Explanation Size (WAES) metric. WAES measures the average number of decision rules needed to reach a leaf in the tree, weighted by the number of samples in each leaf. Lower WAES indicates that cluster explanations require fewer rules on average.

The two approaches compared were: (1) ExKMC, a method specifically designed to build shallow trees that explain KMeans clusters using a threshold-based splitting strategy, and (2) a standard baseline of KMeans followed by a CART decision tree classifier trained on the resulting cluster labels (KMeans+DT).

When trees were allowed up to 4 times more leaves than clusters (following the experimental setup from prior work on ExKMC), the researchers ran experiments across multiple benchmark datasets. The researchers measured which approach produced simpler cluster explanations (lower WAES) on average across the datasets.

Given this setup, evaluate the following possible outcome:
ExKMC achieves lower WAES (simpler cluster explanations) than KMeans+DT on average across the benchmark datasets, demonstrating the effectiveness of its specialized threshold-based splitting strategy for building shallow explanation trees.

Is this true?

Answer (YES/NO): NO